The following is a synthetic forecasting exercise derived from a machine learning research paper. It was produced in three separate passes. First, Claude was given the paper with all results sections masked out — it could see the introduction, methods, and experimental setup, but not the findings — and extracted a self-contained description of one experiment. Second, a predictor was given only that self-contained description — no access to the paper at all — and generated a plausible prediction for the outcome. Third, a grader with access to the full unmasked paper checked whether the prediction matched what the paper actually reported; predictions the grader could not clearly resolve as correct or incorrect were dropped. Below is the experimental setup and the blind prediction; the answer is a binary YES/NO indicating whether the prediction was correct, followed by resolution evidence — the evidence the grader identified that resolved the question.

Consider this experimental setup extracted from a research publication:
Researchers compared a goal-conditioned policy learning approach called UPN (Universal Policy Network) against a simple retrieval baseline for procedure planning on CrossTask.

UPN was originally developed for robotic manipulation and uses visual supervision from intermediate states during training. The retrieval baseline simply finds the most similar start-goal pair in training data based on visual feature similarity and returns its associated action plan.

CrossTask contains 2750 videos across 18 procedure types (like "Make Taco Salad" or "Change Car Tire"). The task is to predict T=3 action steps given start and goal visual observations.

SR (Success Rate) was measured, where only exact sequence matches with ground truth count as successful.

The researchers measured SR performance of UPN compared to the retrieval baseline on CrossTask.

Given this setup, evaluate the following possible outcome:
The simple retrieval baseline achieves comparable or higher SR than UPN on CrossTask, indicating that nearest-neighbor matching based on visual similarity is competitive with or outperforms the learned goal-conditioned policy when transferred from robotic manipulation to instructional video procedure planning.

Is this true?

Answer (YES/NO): YES